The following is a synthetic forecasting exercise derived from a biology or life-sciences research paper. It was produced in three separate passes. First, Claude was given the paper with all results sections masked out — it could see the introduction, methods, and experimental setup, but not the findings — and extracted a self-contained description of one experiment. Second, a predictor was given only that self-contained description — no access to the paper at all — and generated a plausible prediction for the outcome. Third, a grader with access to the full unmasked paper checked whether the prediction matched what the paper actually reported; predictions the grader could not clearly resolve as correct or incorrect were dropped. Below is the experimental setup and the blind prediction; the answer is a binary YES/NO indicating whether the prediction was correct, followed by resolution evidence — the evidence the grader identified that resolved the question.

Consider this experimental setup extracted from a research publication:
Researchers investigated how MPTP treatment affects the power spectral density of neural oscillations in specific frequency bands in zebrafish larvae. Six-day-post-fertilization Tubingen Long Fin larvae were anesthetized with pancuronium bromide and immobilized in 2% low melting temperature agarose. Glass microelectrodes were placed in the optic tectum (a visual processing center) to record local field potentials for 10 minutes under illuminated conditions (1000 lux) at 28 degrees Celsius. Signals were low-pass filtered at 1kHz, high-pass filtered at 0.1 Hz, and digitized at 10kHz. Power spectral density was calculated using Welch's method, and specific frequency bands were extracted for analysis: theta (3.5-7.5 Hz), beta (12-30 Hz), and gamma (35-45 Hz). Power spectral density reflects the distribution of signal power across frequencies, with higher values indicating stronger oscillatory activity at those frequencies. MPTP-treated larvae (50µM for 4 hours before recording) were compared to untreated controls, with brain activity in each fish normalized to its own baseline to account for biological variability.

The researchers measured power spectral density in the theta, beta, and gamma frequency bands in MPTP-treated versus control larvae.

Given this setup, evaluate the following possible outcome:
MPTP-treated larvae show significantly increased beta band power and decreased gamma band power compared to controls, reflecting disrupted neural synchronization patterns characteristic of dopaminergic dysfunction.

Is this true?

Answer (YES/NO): NO